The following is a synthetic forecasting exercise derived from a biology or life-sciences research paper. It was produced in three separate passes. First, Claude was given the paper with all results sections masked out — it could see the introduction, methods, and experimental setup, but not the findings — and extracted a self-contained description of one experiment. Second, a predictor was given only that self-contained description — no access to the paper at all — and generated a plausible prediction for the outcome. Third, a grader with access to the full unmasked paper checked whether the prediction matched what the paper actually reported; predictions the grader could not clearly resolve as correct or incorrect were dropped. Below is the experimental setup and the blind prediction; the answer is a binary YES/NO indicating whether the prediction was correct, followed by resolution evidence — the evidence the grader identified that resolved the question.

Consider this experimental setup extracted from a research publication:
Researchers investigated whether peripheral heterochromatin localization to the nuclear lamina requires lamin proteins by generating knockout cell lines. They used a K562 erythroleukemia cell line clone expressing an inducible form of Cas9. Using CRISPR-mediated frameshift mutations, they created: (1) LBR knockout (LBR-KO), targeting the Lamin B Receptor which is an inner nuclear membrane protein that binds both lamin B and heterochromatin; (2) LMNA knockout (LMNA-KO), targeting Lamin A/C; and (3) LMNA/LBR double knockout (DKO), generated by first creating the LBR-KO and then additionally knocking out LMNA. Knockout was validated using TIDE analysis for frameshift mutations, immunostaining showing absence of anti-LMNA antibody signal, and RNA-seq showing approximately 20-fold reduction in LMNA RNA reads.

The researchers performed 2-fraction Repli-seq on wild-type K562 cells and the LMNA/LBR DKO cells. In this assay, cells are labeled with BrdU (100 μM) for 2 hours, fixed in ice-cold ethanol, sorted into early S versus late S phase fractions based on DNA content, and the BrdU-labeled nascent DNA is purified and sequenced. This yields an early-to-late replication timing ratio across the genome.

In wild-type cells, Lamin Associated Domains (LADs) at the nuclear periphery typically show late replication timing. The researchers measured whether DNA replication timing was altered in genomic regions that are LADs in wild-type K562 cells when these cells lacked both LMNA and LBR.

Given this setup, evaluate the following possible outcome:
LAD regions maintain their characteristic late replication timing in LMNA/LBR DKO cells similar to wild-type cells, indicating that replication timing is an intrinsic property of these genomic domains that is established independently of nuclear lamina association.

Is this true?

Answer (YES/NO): YES